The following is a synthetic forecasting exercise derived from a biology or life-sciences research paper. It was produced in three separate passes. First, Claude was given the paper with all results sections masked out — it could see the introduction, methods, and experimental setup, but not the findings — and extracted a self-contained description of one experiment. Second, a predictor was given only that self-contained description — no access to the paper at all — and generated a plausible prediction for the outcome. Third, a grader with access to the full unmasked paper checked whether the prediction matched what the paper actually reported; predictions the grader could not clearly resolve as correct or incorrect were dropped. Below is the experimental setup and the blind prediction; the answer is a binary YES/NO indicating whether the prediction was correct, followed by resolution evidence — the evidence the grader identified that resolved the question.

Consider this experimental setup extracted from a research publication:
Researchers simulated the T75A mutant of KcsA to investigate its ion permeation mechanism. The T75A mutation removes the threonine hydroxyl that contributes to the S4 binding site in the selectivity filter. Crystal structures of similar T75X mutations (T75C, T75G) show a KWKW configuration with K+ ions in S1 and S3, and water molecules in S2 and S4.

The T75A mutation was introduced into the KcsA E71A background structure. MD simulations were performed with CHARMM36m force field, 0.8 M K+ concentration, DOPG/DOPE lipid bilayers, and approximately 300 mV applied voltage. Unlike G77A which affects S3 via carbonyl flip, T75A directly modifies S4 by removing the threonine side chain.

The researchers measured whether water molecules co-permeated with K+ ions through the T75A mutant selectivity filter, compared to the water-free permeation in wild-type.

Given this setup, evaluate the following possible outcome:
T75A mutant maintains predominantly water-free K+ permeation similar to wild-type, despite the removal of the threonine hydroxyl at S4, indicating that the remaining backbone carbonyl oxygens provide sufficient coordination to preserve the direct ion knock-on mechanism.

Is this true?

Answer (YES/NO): NO